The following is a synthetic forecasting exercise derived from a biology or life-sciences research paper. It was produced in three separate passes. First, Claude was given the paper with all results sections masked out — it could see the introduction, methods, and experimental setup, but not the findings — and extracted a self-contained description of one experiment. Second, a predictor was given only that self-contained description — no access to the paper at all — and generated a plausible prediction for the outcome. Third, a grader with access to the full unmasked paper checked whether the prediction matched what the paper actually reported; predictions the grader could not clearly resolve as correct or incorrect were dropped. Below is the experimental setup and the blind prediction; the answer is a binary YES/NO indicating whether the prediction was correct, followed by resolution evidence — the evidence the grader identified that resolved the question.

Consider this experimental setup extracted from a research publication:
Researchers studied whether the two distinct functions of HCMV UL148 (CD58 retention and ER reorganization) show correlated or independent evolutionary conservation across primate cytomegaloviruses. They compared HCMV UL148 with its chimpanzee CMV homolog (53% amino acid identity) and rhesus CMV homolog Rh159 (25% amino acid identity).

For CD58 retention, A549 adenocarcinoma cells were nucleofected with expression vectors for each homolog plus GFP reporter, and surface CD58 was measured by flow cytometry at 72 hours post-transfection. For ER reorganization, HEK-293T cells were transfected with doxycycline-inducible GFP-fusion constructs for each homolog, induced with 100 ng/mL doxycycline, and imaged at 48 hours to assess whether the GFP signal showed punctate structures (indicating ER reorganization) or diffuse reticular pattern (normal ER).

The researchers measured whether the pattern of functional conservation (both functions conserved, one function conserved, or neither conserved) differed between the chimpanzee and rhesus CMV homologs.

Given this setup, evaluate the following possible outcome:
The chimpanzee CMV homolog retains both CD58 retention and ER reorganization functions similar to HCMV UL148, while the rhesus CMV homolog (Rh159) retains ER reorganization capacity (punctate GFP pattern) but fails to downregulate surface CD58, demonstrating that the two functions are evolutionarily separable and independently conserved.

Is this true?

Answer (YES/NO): NO